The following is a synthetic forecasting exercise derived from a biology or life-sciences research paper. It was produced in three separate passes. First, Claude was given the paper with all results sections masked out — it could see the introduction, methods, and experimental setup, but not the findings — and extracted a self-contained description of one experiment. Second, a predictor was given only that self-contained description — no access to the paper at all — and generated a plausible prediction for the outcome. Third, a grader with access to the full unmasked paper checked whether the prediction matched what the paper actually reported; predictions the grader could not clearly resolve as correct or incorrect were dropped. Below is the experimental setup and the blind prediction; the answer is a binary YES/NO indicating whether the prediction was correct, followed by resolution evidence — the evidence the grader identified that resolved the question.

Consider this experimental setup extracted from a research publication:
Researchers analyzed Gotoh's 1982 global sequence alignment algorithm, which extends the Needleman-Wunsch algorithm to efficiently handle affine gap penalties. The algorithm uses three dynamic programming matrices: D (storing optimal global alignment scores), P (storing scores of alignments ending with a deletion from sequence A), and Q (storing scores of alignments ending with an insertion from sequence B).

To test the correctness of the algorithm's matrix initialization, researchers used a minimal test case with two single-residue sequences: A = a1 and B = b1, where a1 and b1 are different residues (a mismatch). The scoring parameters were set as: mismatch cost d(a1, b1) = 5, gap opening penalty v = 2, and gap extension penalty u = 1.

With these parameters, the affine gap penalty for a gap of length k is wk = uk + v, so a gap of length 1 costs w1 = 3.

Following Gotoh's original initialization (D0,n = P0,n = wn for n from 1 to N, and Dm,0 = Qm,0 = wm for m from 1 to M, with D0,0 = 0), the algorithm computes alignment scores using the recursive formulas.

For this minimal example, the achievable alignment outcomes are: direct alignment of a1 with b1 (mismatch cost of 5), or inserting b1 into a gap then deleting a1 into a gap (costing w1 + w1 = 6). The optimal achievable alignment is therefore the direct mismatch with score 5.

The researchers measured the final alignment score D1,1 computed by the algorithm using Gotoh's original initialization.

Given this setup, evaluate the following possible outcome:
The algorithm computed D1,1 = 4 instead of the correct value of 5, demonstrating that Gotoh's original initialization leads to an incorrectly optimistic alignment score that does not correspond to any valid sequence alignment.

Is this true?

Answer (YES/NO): YES